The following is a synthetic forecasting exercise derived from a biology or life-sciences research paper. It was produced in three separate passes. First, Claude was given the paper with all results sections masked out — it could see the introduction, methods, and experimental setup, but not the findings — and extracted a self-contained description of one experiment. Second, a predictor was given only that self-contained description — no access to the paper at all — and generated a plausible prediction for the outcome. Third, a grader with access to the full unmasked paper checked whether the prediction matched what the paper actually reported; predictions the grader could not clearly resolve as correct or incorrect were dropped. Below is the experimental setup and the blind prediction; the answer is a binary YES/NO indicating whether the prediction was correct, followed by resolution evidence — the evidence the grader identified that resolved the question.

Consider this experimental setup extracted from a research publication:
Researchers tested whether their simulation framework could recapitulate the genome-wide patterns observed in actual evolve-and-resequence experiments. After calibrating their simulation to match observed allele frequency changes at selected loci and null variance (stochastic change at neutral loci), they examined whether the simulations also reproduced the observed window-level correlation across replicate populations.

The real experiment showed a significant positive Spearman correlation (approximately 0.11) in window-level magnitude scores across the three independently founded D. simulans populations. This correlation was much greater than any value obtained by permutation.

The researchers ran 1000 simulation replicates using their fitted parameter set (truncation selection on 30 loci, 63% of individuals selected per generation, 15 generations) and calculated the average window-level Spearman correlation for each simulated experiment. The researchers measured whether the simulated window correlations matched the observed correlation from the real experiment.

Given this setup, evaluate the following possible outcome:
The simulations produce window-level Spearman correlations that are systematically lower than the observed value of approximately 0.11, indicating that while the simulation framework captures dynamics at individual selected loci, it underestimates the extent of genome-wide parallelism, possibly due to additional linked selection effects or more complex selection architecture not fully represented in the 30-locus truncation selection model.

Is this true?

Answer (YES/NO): NO